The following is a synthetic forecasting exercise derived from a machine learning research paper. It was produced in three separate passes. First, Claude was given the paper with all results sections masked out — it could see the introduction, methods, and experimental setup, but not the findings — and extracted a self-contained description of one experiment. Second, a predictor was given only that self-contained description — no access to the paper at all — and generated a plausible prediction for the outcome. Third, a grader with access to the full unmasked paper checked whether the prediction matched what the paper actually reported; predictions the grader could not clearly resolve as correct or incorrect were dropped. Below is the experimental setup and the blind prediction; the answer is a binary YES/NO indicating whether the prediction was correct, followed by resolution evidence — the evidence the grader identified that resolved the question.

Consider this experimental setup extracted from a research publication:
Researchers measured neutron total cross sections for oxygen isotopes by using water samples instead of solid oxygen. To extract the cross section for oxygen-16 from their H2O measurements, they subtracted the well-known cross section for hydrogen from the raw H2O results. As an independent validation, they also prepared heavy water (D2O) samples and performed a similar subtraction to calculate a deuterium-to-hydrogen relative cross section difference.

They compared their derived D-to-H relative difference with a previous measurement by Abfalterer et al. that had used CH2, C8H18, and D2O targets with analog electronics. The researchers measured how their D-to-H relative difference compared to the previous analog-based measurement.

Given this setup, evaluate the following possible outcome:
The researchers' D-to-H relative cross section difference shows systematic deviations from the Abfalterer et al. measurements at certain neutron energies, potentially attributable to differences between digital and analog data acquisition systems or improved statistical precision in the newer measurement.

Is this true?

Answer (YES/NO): NO